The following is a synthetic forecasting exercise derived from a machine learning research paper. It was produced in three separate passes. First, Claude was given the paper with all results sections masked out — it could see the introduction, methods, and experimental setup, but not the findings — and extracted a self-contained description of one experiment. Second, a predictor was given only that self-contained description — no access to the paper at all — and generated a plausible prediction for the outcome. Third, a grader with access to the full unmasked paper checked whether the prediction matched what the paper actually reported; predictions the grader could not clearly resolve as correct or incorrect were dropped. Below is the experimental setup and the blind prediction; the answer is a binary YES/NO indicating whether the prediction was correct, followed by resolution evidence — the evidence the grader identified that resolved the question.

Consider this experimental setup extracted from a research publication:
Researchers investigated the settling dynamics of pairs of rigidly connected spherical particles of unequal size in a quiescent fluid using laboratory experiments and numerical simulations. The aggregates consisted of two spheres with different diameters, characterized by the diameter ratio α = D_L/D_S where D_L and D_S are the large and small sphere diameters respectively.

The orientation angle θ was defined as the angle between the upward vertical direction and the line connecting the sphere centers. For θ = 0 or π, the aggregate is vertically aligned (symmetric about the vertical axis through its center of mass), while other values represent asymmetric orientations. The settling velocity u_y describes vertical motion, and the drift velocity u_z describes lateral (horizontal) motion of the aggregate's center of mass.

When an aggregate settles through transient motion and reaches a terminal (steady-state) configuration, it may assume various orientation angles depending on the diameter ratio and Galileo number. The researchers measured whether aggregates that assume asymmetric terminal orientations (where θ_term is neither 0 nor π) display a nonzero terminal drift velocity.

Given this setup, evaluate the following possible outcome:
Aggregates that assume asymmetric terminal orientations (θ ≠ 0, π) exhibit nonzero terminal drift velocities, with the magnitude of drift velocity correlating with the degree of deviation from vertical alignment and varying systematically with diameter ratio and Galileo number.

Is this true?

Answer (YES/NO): YES